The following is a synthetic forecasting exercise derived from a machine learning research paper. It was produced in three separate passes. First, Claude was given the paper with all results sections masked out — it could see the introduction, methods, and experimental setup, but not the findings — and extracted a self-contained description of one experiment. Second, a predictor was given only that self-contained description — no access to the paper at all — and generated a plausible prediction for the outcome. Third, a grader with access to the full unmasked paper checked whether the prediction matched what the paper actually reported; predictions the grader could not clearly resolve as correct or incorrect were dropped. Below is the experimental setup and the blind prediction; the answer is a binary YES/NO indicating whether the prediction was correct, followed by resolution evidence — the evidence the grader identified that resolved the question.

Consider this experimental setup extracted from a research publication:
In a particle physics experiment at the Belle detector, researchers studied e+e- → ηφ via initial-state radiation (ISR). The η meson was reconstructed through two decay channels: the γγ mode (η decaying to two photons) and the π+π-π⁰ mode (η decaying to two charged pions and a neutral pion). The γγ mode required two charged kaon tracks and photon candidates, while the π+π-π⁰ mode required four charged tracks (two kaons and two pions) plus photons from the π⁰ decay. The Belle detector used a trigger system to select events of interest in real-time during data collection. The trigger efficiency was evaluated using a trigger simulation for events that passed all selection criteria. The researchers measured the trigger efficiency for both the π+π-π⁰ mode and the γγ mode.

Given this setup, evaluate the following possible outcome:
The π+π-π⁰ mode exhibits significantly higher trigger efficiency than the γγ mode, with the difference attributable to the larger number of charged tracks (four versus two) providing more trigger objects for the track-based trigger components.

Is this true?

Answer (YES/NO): NO